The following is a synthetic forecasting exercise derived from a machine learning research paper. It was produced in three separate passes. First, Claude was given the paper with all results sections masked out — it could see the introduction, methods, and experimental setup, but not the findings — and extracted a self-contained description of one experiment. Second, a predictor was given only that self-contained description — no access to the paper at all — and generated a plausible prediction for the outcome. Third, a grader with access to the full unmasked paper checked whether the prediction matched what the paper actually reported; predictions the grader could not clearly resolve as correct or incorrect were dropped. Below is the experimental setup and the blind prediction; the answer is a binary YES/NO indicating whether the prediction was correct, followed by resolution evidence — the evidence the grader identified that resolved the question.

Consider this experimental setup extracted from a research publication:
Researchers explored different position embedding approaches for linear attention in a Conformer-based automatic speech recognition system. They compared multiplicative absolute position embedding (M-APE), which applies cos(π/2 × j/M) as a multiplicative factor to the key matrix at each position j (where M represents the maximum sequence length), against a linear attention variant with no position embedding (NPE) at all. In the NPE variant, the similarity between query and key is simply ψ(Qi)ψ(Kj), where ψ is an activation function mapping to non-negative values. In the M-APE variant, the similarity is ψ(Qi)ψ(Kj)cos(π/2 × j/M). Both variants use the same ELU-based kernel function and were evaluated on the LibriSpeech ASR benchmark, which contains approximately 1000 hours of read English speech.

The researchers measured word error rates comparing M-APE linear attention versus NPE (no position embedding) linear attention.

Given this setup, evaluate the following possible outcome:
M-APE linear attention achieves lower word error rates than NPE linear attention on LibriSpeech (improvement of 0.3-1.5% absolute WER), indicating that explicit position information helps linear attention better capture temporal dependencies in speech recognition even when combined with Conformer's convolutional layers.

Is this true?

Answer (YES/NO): NO